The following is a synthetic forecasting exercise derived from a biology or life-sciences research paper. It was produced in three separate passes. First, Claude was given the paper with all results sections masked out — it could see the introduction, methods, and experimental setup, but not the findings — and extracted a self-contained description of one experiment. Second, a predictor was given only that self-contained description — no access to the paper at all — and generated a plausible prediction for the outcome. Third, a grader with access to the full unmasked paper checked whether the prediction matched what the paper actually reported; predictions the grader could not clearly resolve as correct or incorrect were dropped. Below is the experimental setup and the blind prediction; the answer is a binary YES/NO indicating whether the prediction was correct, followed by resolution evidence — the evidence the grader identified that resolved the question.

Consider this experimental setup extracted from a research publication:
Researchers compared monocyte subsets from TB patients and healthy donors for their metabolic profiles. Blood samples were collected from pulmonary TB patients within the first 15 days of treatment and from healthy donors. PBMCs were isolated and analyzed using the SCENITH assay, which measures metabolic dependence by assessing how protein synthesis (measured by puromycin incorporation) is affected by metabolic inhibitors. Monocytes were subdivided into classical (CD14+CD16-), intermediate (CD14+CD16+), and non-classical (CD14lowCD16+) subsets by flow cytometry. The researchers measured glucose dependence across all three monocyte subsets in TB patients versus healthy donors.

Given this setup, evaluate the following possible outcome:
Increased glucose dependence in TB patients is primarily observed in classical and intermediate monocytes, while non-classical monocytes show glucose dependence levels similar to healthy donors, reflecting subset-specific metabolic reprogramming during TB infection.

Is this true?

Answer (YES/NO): NO